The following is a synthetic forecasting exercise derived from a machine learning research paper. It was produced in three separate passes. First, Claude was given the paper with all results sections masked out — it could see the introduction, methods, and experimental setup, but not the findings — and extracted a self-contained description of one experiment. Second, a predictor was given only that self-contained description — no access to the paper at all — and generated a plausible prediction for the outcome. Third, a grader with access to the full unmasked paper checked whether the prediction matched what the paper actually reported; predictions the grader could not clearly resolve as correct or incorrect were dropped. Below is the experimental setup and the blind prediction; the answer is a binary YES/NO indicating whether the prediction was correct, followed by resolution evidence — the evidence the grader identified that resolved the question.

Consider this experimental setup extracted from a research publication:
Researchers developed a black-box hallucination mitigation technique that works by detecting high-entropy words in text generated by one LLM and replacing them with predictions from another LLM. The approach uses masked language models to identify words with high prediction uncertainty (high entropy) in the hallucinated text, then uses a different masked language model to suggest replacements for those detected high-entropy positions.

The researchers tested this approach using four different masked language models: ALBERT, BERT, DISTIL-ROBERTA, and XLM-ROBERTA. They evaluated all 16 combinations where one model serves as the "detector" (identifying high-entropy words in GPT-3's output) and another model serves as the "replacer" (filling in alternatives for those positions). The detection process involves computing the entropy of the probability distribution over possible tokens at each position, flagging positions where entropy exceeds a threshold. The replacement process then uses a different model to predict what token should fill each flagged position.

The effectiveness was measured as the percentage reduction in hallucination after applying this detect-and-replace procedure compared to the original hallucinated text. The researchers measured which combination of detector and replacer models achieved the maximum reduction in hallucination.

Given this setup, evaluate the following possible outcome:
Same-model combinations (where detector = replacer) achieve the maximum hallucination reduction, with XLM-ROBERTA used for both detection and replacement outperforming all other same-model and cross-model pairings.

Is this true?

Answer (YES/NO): NO